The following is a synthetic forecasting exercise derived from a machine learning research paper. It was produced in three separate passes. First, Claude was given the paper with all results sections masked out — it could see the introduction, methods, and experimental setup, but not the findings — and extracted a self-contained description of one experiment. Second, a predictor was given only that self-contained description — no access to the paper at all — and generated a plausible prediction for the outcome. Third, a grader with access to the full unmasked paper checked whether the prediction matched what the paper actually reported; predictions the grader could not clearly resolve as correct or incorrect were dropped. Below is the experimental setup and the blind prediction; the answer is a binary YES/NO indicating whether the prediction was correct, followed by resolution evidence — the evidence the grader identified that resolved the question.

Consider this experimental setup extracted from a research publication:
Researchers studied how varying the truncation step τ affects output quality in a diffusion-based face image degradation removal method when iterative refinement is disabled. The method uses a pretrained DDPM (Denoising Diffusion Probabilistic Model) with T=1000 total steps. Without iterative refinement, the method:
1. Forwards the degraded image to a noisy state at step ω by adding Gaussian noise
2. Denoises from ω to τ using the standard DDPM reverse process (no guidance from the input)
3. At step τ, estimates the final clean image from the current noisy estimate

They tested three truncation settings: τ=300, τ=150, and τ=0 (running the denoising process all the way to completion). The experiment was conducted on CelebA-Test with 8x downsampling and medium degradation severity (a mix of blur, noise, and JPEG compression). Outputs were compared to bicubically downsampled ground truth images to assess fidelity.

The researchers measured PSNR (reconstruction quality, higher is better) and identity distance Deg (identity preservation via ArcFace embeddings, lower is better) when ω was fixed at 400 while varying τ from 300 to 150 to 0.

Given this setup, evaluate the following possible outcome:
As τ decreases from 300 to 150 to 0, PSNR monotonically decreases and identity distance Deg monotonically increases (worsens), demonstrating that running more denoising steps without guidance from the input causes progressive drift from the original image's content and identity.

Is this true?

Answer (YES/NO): YES